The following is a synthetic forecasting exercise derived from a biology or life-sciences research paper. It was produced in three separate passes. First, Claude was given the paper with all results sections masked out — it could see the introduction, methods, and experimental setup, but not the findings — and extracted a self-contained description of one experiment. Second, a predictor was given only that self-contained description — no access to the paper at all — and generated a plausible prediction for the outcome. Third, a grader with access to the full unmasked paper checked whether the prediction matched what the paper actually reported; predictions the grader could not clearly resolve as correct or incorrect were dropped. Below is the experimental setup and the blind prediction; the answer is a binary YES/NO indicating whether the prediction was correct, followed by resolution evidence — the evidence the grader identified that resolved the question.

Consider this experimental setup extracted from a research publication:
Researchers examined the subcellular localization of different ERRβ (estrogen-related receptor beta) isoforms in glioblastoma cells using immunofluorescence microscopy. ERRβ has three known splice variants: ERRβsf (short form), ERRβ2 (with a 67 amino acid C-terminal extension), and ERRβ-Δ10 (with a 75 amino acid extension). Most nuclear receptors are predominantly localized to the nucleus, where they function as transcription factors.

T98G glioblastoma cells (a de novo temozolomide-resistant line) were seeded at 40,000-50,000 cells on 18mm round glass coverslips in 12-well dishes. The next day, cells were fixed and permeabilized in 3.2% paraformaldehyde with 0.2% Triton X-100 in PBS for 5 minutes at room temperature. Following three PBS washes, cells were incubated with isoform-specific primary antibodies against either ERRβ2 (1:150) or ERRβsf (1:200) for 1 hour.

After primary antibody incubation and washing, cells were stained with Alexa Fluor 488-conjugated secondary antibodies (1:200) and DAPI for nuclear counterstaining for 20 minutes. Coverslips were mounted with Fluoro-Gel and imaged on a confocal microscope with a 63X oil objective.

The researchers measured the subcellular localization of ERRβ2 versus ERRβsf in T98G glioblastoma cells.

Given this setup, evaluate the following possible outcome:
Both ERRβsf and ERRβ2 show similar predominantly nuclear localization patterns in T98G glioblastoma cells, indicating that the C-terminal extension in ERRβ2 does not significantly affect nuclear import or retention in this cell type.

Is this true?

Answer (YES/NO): NO